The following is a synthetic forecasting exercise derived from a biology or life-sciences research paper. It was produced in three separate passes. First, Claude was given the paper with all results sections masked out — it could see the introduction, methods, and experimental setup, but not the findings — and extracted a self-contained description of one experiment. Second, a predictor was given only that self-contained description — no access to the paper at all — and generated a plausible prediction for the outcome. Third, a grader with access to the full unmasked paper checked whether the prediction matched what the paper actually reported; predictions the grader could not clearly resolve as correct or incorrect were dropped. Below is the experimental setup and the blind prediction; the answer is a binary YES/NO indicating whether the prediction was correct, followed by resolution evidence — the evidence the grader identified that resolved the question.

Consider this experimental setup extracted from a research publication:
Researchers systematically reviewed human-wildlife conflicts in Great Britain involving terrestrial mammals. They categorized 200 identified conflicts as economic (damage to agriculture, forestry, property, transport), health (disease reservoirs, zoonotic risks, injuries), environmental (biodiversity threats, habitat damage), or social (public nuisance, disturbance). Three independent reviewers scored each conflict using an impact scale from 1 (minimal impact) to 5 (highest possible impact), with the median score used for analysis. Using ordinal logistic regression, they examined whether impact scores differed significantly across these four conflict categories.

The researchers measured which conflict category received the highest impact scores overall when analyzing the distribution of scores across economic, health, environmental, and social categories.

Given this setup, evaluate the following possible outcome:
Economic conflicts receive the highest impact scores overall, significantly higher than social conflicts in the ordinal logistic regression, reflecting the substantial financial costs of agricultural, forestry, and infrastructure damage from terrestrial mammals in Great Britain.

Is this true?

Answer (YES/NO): YES